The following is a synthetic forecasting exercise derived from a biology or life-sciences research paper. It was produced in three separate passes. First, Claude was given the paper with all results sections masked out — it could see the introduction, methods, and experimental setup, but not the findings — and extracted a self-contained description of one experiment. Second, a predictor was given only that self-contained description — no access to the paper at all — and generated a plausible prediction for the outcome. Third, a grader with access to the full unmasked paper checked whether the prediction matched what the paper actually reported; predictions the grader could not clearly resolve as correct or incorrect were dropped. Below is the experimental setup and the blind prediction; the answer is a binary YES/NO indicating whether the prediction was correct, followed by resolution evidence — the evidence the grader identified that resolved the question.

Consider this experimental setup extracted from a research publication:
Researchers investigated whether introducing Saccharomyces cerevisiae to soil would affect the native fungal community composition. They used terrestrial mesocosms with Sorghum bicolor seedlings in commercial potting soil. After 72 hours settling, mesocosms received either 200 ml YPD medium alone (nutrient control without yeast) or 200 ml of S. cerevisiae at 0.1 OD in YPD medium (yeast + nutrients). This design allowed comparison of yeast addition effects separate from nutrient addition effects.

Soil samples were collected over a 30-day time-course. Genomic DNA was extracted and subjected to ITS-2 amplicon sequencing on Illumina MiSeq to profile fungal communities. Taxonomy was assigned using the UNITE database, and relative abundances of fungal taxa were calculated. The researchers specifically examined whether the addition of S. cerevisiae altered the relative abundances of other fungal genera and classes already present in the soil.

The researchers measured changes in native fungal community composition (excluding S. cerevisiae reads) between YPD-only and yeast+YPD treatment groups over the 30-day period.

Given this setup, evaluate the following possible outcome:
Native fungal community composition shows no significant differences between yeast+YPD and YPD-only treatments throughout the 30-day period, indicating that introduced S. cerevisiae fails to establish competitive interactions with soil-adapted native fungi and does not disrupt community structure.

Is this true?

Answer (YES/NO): NO